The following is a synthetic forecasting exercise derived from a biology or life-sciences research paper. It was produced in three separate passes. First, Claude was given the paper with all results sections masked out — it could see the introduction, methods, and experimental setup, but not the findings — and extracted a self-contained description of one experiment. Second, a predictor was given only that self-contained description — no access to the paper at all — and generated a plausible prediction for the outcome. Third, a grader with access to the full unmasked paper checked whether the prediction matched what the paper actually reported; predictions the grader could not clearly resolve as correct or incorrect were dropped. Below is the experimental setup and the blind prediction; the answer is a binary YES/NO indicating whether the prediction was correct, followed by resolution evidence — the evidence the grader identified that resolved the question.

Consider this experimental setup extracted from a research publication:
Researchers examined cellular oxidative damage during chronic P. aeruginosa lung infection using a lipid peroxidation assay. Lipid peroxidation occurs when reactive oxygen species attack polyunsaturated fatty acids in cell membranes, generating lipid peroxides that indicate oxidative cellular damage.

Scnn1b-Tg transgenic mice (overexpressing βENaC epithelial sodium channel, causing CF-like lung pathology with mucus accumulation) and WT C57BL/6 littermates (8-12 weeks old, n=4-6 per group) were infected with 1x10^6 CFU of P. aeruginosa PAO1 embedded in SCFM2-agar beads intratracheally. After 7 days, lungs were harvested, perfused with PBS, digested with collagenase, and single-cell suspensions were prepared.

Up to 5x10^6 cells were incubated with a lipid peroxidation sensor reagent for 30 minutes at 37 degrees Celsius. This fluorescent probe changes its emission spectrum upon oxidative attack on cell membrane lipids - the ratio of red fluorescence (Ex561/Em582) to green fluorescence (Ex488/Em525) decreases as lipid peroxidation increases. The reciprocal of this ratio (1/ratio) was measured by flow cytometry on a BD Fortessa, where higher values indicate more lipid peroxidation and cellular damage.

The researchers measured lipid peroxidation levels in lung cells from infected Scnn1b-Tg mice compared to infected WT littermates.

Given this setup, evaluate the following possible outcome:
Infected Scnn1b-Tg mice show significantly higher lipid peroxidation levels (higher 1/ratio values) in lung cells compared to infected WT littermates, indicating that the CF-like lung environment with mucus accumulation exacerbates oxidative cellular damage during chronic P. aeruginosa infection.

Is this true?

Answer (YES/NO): YES